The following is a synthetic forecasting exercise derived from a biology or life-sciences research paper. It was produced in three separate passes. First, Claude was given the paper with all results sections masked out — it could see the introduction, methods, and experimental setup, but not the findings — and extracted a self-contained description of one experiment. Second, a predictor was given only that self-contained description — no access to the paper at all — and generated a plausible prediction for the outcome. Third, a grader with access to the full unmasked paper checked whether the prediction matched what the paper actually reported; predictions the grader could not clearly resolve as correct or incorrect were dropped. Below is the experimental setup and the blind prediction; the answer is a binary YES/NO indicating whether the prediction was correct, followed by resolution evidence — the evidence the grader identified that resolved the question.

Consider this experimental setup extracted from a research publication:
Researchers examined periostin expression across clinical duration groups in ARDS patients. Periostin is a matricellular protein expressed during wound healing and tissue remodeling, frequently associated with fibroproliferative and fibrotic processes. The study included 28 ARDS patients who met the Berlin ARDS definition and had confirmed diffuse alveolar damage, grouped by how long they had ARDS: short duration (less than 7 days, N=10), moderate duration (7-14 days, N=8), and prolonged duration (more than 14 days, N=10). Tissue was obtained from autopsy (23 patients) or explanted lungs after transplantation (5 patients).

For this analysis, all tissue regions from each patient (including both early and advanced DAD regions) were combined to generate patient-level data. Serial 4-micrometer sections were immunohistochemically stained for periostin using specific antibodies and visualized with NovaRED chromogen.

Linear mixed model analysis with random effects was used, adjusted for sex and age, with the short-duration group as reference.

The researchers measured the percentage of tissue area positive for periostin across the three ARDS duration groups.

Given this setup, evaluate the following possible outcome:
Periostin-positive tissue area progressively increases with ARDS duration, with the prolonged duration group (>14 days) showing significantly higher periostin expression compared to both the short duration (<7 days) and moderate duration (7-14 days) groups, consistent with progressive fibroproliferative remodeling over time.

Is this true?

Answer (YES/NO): NO